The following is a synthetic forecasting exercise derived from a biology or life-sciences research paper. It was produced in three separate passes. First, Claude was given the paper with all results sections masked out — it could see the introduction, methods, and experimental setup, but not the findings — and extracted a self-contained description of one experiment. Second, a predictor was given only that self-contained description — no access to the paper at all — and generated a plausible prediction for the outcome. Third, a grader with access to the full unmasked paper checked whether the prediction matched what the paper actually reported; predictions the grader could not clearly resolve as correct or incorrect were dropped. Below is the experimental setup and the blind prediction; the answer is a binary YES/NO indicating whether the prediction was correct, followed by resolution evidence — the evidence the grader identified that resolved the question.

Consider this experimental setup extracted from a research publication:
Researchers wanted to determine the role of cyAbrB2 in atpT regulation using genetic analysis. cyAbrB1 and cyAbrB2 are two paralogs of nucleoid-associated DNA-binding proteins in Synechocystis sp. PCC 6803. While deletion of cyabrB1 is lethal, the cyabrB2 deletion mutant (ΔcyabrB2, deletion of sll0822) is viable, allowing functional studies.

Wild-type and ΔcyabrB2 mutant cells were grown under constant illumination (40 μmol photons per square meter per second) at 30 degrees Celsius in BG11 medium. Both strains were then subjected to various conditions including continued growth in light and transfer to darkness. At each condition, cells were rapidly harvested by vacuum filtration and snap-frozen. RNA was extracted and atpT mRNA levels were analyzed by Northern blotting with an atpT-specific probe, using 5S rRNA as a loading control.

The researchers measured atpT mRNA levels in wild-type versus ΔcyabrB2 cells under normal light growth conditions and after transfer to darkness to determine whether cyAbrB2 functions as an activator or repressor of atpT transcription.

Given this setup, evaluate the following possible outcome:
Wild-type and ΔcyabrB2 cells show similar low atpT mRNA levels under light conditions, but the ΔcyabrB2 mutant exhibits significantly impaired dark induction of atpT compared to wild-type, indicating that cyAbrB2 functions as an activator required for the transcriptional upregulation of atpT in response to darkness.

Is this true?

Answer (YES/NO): NO